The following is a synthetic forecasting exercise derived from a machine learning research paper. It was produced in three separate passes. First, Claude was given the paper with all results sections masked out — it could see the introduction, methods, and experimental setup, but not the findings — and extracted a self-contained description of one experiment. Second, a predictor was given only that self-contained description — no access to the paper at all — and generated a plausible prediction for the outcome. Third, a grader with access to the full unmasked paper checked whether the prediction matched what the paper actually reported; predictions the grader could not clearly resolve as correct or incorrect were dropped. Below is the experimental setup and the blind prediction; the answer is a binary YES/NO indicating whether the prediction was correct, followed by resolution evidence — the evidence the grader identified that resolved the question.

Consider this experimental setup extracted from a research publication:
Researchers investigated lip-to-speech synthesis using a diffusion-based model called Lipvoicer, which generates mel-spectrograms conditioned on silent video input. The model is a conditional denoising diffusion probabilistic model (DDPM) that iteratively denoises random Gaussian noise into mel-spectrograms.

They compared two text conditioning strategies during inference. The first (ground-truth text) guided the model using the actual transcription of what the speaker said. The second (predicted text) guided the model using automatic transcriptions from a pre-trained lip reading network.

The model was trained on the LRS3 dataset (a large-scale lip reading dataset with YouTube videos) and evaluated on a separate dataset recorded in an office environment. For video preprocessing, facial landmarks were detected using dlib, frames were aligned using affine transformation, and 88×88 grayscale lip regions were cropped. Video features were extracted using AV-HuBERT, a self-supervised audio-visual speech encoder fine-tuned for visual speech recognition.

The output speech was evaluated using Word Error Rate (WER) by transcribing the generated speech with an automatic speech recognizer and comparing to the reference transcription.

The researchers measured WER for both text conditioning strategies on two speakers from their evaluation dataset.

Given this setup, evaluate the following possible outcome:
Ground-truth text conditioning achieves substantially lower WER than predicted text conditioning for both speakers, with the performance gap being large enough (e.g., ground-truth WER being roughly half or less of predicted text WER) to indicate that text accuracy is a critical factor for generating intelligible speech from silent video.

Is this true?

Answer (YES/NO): NO